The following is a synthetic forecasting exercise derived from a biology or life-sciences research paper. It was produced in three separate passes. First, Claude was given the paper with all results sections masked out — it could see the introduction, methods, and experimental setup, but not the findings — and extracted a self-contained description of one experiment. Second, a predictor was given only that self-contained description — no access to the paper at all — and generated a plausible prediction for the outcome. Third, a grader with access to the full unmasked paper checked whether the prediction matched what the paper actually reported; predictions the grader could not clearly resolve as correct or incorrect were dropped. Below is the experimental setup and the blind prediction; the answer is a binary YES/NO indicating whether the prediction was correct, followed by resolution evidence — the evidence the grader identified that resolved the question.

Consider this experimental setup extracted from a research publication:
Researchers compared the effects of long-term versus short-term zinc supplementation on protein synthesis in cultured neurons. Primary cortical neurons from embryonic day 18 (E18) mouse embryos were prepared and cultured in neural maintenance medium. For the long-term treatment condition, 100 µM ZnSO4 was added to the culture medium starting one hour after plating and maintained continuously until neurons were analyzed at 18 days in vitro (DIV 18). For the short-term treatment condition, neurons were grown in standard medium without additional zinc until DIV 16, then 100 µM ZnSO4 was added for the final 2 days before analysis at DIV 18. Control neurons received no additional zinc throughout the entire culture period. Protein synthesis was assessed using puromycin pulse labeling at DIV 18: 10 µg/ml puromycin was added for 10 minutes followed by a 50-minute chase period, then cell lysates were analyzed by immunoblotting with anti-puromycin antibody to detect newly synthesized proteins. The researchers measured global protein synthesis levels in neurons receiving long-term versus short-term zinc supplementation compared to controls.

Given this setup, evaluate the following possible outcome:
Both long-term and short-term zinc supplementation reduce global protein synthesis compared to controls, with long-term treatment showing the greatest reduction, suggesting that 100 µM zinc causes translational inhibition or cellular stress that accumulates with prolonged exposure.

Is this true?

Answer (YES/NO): NO